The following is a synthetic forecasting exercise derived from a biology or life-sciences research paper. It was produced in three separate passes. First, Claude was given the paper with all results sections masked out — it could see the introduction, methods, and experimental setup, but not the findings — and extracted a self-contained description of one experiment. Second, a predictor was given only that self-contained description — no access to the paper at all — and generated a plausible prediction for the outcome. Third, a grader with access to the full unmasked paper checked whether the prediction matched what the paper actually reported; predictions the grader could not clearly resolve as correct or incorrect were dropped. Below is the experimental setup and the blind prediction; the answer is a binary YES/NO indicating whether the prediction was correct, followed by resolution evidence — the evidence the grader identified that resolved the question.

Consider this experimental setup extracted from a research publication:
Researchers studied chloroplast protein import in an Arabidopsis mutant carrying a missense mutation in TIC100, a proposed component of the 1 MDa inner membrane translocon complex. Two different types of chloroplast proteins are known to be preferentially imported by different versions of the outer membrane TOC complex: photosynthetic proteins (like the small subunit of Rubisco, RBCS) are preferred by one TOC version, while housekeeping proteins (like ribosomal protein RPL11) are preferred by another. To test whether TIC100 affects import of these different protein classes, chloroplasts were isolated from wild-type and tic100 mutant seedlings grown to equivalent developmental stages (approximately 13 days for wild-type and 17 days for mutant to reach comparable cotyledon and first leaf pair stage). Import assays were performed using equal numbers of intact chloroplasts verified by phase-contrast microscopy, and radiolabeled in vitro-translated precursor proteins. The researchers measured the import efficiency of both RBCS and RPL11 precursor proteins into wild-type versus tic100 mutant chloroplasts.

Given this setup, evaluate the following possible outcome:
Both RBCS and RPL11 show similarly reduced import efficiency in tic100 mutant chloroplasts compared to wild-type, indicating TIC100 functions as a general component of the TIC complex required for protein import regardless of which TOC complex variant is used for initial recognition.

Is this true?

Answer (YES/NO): YES